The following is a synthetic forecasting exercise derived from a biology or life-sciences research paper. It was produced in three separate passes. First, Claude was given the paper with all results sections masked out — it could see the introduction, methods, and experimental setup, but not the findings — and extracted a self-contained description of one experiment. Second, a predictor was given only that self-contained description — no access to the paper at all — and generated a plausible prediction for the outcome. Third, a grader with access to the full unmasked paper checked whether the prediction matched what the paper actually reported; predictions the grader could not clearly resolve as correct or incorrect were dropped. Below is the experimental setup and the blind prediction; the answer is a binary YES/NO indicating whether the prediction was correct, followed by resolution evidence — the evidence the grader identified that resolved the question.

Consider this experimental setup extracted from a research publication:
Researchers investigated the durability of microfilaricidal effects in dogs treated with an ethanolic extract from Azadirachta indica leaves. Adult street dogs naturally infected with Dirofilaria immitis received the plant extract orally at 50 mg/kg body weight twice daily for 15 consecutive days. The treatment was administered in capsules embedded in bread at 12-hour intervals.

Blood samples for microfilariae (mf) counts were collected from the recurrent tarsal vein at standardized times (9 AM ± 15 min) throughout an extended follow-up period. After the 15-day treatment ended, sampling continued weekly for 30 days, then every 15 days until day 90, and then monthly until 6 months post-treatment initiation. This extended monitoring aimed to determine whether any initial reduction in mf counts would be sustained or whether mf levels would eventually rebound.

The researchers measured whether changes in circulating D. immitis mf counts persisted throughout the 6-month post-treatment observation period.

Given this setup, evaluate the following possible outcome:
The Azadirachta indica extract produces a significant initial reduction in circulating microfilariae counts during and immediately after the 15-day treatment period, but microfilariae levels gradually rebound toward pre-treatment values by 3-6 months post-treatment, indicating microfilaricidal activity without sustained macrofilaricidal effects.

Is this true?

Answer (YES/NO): YES